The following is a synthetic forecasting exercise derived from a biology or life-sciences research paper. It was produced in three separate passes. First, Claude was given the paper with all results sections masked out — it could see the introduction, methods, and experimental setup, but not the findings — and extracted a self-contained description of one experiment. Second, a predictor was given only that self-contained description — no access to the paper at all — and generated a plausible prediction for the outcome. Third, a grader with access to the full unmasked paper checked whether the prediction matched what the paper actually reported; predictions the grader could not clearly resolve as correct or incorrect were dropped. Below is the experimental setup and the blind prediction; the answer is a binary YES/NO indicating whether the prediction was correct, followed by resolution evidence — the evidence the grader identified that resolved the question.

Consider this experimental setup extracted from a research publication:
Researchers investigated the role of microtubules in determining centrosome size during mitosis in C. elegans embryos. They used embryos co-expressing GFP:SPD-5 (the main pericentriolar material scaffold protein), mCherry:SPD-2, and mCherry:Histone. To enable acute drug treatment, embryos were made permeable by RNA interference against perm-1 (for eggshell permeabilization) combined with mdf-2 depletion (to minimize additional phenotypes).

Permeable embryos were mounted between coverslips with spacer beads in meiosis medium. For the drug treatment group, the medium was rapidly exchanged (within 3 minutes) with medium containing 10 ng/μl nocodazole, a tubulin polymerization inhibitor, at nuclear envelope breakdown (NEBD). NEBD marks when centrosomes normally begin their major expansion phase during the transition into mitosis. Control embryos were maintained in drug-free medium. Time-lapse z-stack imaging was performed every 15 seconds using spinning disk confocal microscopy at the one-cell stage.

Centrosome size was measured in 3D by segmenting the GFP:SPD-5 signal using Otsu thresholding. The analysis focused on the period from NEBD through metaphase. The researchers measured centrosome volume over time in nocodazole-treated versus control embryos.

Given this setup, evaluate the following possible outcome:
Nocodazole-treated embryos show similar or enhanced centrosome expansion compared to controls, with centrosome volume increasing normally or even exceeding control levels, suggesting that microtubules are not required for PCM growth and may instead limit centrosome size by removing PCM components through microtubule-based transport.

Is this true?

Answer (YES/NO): NO